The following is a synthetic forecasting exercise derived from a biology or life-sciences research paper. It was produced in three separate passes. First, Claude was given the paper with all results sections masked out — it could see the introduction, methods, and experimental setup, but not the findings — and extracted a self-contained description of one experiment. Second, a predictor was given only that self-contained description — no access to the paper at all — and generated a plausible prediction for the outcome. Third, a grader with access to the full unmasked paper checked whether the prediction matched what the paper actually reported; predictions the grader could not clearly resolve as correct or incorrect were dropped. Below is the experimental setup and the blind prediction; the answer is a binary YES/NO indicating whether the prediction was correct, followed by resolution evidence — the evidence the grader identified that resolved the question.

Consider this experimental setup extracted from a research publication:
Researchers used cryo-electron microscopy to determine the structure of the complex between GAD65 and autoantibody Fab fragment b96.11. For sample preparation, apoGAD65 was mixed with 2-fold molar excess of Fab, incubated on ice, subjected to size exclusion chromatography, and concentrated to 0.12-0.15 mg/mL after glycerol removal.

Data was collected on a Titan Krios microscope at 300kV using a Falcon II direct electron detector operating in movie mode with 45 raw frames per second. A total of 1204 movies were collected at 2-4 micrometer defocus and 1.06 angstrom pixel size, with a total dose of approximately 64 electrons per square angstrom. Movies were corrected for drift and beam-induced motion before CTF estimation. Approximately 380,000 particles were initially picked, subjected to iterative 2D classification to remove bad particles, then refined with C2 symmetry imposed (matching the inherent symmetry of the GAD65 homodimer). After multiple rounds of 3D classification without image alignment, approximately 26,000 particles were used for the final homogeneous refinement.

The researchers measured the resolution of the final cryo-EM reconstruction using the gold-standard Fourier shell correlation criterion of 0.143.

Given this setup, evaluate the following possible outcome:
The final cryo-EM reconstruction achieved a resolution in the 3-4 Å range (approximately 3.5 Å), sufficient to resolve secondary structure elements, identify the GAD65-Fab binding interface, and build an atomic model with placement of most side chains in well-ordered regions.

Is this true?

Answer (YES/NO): NO